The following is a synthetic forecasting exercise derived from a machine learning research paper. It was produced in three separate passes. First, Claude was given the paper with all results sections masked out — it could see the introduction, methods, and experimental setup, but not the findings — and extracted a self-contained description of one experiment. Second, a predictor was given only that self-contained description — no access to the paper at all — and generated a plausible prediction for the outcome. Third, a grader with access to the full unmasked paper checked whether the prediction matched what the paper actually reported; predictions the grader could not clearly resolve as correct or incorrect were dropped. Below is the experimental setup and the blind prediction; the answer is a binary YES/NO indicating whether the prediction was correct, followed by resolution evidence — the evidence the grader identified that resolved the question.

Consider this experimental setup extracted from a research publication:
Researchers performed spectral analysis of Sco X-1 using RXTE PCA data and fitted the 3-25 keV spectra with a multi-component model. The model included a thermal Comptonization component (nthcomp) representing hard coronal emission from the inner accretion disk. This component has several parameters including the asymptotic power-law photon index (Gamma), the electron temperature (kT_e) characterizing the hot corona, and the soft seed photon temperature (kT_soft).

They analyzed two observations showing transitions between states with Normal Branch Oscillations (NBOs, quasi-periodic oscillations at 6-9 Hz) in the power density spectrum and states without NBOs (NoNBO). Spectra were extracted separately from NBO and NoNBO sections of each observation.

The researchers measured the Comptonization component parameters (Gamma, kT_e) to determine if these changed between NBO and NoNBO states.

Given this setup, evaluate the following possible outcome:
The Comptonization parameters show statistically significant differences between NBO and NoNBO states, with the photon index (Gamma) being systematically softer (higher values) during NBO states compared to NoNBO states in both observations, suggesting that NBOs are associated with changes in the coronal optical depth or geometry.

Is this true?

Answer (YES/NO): NO